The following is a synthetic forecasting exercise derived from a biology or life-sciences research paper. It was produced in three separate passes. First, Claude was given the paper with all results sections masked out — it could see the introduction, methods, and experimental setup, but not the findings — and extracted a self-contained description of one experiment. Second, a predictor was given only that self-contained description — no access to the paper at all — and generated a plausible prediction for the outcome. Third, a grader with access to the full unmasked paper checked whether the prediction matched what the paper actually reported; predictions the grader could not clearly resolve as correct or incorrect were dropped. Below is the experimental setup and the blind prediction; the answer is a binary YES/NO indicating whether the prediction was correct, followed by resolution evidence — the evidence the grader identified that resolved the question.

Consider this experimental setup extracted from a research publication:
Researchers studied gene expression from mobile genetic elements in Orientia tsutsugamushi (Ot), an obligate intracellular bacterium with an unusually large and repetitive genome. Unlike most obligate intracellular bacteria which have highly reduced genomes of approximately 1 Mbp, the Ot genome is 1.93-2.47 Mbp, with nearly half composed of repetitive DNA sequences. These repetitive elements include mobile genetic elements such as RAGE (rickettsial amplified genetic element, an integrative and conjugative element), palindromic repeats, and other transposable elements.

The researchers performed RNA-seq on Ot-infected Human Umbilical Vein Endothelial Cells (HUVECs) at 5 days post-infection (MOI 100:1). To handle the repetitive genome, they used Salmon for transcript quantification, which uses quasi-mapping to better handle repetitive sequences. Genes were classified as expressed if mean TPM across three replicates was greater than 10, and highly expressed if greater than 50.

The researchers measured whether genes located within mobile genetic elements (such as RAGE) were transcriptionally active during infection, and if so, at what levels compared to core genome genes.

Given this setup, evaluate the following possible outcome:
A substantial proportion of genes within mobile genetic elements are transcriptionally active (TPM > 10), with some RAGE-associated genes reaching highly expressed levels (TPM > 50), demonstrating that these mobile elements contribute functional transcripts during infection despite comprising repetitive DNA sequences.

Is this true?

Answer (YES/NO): YES